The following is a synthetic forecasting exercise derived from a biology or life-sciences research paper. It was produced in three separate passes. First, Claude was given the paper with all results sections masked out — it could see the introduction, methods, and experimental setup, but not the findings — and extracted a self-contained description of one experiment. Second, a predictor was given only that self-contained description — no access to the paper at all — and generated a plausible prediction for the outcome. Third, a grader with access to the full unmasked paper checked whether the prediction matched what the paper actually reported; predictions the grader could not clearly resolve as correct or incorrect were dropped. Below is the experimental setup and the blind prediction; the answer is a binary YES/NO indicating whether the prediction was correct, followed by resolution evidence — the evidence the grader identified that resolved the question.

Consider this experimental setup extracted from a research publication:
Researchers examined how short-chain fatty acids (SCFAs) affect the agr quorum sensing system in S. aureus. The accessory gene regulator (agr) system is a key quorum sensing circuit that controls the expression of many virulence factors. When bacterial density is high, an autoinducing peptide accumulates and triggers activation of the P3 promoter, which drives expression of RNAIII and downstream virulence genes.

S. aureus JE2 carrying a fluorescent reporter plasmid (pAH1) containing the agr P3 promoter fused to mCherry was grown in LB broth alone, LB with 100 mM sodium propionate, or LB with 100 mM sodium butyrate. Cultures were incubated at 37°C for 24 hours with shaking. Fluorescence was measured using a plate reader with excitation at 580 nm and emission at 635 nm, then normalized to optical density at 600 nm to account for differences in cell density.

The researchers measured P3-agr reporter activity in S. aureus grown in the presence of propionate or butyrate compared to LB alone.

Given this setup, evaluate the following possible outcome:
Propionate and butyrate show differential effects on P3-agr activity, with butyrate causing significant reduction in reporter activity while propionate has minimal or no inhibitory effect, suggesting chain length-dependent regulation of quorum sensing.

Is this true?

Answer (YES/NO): NO